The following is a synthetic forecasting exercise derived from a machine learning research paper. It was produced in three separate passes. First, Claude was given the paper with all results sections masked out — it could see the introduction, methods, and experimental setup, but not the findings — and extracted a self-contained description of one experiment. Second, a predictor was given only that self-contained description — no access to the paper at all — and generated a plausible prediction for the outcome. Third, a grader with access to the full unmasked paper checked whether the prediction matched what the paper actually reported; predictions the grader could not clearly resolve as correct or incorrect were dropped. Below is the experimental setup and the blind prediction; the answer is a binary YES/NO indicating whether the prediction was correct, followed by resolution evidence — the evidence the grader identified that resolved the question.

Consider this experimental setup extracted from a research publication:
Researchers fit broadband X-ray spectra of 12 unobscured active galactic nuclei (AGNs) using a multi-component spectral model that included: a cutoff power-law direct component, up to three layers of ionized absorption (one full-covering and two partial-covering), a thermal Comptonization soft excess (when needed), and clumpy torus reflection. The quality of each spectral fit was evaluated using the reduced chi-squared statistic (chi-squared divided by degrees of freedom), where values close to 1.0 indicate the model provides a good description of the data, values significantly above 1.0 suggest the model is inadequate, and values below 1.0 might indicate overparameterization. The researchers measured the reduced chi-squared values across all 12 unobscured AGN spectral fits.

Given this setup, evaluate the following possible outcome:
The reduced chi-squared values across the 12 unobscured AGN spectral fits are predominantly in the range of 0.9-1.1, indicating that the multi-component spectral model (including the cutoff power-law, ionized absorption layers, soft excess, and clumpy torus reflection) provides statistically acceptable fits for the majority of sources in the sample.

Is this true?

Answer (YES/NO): NO